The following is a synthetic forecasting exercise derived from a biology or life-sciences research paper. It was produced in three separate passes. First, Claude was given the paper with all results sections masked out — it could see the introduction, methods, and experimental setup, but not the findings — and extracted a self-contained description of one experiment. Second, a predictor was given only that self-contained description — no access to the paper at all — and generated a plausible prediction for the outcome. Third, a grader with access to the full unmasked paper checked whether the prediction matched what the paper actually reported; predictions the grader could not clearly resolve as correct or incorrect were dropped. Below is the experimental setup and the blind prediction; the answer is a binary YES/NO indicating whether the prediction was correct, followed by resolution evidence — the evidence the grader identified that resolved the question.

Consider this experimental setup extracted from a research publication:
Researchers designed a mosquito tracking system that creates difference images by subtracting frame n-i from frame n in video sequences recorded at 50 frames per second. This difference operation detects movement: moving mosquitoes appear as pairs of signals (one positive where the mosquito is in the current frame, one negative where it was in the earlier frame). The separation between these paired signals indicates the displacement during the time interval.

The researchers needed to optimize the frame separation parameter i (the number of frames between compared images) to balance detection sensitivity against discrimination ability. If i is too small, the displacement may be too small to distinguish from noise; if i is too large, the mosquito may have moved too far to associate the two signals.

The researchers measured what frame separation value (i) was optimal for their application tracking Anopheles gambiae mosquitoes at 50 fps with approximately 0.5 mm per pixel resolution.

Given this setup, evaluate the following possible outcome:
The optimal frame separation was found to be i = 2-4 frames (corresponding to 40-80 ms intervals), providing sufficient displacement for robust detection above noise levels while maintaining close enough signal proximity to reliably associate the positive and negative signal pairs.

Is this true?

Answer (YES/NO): NO